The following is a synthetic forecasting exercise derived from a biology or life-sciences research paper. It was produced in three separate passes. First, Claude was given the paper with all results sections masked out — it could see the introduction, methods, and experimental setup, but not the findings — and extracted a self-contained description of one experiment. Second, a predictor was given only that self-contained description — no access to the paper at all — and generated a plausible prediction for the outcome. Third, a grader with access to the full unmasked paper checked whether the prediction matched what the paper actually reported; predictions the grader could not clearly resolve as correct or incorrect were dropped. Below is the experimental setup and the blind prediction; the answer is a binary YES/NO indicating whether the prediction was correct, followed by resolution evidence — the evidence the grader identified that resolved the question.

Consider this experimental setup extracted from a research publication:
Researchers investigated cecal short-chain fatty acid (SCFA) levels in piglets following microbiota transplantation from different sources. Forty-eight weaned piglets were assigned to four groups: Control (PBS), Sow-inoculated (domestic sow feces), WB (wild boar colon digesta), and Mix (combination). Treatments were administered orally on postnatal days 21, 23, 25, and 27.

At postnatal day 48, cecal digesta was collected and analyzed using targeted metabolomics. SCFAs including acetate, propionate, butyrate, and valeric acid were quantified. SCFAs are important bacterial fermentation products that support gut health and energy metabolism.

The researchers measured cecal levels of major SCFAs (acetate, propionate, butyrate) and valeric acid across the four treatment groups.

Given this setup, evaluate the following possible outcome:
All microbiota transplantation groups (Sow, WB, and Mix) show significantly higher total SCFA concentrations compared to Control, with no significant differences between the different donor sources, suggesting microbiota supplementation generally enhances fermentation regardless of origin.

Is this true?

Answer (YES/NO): NO